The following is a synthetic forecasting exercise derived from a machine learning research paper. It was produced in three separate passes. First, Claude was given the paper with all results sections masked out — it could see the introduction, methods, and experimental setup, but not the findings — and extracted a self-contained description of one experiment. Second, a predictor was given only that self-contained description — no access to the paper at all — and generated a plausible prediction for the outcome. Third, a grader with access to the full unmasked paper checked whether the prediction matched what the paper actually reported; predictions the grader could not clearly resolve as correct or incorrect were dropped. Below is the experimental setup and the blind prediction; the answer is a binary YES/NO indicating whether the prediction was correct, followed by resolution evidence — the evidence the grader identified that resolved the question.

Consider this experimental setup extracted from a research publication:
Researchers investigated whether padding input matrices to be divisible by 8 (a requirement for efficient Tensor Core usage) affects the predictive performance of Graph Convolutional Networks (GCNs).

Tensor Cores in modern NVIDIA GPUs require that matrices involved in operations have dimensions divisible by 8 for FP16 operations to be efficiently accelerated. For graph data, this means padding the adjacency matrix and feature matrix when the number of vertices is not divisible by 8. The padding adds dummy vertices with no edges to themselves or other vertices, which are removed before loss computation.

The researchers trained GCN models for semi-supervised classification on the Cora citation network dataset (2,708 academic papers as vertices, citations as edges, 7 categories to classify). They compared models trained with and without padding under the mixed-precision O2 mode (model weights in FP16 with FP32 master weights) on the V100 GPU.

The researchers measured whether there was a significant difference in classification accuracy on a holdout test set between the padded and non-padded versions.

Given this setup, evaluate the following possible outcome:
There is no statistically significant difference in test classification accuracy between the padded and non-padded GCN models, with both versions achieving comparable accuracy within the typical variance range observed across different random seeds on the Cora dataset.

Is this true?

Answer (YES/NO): YES